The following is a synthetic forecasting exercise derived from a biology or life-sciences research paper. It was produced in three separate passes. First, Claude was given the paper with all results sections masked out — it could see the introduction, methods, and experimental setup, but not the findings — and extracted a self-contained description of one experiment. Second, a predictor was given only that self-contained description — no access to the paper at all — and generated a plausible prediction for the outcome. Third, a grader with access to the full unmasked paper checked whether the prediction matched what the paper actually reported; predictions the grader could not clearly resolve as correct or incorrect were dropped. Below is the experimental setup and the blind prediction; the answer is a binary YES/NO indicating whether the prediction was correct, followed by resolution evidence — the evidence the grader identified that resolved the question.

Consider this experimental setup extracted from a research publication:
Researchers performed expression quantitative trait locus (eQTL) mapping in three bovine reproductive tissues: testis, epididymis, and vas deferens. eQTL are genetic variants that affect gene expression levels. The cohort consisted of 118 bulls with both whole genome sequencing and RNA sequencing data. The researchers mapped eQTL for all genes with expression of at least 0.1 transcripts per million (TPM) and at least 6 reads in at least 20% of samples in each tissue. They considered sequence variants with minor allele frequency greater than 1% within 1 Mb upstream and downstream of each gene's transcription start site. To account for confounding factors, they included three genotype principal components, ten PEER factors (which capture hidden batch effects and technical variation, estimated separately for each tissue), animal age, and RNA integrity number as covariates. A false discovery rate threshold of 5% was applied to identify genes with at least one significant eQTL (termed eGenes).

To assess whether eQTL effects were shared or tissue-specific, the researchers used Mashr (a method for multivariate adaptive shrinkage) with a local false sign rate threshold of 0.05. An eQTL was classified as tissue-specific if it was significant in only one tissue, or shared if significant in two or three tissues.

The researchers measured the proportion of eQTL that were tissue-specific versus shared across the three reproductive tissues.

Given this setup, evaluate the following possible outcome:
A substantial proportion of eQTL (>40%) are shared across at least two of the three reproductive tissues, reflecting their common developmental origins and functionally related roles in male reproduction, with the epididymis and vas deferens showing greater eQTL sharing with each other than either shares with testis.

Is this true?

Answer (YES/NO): YES